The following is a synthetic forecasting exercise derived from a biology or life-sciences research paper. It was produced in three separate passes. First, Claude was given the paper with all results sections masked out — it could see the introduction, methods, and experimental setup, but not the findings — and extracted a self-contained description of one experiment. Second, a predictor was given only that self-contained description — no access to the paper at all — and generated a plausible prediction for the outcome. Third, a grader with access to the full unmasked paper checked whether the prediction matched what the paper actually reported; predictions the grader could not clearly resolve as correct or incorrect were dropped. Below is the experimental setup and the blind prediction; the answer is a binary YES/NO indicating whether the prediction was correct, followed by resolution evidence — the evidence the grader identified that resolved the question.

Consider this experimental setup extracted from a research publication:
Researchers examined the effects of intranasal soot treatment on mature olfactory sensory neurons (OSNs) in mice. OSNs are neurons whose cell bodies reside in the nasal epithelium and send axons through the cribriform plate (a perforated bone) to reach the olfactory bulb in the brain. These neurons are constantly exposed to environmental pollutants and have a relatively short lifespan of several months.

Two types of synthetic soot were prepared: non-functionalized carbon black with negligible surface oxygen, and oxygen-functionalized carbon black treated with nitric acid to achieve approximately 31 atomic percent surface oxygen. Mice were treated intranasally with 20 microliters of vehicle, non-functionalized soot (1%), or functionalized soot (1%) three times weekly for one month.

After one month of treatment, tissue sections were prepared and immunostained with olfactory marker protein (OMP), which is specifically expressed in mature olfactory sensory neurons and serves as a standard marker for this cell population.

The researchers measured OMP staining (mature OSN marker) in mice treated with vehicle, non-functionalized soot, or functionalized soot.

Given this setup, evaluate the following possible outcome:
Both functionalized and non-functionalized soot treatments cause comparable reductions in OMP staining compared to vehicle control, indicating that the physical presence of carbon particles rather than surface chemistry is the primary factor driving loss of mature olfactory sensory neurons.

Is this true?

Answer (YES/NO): NO